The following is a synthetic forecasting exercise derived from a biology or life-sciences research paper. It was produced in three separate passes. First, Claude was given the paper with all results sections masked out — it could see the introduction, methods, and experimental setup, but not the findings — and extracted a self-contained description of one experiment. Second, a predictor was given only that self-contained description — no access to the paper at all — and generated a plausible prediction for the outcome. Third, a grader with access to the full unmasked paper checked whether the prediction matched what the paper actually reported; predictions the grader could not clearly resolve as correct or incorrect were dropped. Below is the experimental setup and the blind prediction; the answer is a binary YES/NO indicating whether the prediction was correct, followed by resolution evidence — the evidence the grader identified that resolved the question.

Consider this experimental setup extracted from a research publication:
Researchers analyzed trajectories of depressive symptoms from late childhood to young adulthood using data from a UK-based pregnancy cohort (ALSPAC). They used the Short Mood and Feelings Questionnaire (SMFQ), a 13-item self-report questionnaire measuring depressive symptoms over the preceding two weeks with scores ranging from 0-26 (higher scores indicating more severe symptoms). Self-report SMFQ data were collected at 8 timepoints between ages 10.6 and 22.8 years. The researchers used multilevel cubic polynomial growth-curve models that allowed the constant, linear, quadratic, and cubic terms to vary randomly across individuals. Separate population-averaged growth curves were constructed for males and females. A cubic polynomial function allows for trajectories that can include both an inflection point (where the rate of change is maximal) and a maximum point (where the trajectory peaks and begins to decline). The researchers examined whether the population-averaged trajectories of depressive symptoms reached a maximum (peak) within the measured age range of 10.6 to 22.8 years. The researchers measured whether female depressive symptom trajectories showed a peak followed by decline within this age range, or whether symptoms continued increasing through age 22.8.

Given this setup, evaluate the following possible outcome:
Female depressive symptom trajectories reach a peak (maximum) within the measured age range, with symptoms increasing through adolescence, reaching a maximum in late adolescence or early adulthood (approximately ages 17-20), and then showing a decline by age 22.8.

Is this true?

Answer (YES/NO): YES